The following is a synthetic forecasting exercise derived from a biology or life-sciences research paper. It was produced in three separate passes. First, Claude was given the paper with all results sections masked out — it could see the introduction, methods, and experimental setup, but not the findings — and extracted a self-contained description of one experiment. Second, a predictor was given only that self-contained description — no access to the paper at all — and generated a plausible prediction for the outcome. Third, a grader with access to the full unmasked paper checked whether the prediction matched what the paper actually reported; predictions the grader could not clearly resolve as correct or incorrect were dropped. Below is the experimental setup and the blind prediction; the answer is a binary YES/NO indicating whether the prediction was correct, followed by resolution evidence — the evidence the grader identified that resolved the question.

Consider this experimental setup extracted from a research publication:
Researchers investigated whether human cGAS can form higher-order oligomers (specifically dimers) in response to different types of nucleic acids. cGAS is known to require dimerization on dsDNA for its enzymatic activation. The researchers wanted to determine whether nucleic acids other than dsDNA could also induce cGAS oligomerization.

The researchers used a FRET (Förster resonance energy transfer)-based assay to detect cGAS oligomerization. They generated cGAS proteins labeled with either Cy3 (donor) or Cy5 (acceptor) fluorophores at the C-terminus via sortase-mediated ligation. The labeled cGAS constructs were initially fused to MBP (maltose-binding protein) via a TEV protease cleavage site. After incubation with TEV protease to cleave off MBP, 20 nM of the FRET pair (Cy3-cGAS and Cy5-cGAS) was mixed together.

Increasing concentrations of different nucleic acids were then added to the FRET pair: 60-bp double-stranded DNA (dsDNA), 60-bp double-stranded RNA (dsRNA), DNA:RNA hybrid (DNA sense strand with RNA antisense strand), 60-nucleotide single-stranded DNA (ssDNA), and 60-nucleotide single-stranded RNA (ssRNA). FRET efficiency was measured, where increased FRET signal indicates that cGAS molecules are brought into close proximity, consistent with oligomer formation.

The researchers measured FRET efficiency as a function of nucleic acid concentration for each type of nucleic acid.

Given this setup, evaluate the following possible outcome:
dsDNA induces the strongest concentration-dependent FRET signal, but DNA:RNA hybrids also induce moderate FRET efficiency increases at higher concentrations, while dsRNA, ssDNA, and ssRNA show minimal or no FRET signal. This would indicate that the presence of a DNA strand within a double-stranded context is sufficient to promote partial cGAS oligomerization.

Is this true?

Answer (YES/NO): NO